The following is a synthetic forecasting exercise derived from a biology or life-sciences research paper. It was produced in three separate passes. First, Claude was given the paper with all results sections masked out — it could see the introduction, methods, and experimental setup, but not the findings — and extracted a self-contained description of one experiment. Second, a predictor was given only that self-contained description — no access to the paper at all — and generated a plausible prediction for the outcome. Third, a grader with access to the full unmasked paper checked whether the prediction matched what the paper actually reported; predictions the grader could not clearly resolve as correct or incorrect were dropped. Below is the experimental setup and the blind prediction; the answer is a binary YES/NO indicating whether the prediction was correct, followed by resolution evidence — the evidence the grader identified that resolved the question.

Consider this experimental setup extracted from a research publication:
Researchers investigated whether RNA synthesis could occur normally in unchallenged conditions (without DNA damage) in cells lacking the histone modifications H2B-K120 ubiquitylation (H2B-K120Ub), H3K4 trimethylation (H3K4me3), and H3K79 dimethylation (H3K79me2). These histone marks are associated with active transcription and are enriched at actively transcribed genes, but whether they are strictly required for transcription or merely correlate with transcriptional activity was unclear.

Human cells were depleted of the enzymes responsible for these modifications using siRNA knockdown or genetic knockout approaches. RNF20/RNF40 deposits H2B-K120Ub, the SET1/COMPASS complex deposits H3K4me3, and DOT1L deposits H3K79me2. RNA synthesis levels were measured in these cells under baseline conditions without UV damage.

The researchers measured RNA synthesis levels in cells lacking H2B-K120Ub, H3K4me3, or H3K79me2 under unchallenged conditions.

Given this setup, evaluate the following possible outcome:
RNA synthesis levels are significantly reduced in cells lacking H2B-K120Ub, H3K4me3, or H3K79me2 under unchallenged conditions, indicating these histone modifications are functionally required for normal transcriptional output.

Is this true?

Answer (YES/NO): NO